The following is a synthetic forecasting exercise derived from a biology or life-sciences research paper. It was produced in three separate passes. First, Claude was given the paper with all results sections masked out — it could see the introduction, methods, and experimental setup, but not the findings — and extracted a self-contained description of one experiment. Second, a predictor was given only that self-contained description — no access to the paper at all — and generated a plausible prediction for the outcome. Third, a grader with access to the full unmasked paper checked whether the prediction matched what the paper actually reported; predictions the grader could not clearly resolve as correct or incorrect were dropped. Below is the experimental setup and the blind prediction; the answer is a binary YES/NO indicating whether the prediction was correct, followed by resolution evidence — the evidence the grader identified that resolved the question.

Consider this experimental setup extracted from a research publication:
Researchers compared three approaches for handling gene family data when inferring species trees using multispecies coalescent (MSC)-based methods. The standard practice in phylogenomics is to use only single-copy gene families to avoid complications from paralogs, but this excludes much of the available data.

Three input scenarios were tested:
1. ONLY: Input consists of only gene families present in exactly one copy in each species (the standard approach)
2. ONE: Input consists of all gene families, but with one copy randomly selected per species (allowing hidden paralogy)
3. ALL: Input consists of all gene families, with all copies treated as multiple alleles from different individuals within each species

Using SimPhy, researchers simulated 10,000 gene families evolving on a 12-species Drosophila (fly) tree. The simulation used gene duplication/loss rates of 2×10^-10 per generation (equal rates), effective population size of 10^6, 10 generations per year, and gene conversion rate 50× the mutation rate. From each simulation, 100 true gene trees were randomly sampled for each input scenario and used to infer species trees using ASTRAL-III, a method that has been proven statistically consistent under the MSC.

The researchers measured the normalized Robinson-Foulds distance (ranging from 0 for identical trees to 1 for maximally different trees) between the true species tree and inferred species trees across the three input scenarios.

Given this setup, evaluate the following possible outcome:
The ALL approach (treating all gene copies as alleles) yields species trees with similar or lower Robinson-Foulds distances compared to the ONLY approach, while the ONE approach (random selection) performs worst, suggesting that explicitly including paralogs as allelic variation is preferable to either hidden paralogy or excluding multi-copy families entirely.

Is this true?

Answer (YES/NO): NO